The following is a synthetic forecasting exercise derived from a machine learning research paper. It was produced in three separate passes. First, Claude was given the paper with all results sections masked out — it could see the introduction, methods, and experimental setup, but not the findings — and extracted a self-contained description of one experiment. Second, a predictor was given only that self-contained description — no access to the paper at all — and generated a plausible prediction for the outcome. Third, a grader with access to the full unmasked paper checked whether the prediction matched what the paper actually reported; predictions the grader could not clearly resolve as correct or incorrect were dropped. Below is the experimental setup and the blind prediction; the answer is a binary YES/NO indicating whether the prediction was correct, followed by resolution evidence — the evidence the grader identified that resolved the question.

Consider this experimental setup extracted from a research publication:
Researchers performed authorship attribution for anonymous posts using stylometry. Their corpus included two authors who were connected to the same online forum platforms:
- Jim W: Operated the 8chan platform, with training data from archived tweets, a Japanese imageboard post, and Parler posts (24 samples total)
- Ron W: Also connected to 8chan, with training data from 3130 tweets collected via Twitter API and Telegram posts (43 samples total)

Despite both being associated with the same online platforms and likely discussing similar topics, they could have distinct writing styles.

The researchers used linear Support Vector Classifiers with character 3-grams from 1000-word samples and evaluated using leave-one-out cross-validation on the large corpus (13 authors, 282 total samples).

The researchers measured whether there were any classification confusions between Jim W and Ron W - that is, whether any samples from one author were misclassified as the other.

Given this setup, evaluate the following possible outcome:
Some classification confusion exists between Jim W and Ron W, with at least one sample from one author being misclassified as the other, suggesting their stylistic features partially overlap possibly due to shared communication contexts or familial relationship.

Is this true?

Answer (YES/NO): NO